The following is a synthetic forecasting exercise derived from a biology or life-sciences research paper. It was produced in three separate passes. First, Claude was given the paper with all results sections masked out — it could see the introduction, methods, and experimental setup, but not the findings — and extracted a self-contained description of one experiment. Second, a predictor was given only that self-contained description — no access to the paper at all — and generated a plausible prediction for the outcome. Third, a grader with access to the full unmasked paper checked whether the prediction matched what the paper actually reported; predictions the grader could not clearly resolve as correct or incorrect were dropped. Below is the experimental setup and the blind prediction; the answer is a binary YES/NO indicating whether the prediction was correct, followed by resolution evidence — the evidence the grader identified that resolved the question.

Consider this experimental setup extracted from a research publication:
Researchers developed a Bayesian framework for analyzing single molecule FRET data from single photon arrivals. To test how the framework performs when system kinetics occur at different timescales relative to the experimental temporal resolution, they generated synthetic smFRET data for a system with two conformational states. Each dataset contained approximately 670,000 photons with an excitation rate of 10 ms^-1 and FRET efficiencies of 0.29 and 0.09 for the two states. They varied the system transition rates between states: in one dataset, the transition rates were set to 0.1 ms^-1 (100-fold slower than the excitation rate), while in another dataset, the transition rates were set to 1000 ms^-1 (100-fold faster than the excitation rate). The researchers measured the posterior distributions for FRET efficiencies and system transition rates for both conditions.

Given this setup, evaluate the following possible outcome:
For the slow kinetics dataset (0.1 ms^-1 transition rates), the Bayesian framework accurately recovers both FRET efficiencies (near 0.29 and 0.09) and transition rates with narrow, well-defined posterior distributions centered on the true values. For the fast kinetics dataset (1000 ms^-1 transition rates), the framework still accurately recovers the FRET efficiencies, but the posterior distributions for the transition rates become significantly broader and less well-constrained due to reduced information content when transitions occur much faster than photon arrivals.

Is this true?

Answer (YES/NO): NO